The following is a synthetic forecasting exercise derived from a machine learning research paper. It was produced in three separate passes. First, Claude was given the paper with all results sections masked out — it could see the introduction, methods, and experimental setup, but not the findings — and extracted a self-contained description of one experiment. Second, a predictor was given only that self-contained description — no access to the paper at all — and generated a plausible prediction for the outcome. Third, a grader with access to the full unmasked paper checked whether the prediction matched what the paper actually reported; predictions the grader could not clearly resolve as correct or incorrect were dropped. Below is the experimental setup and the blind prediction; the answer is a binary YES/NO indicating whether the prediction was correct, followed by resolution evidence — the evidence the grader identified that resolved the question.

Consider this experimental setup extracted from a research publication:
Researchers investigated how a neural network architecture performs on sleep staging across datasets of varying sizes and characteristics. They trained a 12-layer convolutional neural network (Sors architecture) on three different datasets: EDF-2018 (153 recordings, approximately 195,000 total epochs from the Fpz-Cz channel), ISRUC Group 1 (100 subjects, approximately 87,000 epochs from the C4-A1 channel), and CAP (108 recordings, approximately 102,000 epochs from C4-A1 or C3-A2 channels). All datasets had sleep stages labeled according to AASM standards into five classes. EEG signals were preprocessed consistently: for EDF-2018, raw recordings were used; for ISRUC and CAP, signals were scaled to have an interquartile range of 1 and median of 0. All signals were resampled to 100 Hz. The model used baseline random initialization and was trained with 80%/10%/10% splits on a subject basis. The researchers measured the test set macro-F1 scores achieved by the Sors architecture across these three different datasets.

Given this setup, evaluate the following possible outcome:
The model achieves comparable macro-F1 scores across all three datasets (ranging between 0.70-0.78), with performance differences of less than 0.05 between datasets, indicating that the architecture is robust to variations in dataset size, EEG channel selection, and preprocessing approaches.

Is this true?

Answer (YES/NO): NO